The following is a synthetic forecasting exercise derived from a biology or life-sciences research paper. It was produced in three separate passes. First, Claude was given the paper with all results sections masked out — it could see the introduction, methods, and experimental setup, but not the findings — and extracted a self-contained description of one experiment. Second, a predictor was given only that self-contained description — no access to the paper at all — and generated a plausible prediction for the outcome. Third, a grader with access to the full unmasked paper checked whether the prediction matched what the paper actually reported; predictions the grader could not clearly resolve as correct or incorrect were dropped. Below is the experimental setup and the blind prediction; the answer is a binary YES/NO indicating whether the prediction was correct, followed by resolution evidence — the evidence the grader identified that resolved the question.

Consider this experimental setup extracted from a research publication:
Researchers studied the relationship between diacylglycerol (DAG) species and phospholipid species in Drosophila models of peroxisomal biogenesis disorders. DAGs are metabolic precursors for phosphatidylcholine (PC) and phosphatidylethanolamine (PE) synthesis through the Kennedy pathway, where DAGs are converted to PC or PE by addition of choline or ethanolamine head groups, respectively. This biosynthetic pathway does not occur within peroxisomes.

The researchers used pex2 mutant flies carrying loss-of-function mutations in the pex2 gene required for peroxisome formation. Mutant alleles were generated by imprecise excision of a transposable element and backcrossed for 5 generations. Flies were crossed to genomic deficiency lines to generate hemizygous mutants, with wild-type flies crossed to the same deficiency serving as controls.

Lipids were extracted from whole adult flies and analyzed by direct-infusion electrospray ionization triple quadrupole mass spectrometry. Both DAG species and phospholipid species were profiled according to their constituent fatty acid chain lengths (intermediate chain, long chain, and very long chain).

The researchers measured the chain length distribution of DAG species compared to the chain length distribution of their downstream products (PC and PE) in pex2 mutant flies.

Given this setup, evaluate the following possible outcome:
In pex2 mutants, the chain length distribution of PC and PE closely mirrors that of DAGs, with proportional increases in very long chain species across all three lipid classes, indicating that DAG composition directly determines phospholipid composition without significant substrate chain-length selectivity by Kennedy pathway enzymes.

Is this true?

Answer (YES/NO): NO